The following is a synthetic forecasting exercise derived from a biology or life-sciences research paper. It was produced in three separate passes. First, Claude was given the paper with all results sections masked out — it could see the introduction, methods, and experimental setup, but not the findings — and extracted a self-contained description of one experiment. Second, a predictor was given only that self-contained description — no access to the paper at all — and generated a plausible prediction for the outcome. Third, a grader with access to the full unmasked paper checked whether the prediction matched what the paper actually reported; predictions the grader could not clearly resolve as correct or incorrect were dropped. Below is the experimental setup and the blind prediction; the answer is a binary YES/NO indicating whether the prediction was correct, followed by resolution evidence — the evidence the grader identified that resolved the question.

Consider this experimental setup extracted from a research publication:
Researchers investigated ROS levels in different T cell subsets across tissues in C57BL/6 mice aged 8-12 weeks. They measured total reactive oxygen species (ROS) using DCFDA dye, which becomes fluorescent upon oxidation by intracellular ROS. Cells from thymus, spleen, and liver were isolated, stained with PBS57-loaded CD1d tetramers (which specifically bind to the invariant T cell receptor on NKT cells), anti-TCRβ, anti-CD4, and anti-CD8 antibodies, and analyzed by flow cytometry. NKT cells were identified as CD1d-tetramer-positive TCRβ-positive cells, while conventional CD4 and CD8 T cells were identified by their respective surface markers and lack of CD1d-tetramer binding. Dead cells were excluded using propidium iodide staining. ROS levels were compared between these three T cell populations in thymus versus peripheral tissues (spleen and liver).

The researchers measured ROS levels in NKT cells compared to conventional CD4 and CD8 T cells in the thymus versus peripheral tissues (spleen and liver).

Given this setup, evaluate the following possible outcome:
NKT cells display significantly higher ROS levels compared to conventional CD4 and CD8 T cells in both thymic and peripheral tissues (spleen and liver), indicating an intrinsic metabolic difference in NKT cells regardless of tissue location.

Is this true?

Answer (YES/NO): NO